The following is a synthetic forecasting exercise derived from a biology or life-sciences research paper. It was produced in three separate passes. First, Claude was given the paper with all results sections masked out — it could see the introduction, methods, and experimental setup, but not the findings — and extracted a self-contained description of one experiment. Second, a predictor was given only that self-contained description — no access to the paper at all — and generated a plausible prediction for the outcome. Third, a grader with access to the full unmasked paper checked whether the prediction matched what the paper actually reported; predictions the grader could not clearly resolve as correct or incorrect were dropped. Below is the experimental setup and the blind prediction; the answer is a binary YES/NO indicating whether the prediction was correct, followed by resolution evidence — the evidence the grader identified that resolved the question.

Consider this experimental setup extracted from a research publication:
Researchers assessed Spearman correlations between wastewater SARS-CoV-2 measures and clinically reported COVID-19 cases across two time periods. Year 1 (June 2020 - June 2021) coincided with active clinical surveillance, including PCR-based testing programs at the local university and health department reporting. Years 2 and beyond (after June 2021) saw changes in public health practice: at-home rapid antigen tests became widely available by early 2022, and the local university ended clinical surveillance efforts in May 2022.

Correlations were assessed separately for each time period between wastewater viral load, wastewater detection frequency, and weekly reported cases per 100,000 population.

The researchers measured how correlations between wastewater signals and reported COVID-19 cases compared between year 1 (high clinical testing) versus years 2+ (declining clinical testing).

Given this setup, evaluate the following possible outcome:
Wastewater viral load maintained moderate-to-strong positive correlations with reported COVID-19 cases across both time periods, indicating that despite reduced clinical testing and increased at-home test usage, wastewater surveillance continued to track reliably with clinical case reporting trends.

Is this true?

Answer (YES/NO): NO